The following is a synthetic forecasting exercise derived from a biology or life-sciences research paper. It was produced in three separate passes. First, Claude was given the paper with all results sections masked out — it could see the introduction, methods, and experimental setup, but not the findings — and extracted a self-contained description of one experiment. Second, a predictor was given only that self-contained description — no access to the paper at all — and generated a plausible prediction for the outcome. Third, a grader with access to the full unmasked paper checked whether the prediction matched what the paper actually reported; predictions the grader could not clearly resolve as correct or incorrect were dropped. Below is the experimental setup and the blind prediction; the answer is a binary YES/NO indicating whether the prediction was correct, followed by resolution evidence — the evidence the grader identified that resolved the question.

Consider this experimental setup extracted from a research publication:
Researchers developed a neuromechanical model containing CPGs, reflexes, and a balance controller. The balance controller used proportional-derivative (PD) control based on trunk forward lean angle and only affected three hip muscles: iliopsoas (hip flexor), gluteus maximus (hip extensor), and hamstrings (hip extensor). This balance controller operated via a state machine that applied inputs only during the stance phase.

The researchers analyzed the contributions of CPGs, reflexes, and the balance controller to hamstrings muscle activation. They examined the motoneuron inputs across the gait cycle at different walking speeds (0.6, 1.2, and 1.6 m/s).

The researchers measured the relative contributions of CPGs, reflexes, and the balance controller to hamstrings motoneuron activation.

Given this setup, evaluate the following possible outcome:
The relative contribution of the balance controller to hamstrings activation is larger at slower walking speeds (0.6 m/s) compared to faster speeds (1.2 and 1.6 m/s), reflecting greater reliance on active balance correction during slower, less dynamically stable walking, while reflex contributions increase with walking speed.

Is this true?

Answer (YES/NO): NO